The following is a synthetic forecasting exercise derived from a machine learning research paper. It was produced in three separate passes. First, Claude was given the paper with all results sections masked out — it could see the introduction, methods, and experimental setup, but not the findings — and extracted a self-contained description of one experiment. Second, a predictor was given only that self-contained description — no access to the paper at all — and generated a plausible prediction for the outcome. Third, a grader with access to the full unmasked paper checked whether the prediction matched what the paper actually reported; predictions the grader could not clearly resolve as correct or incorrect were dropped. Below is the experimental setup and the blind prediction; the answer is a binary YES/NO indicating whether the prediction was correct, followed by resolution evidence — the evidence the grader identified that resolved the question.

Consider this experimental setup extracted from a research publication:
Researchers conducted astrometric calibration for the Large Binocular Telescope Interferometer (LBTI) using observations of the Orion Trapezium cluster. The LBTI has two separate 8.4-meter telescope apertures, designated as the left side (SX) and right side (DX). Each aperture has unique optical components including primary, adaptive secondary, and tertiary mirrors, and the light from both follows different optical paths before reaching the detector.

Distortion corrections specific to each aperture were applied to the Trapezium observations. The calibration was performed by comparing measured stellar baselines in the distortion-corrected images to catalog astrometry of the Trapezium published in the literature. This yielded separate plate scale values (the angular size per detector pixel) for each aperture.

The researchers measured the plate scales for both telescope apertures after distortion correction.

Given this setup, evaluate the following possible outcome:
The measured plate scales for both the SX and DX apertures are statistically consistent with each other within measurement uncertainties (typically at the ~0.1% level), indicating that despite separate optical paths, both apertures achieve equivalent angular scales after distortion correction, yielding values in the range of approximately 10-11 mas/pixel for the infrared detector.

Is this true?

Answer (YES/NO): NO